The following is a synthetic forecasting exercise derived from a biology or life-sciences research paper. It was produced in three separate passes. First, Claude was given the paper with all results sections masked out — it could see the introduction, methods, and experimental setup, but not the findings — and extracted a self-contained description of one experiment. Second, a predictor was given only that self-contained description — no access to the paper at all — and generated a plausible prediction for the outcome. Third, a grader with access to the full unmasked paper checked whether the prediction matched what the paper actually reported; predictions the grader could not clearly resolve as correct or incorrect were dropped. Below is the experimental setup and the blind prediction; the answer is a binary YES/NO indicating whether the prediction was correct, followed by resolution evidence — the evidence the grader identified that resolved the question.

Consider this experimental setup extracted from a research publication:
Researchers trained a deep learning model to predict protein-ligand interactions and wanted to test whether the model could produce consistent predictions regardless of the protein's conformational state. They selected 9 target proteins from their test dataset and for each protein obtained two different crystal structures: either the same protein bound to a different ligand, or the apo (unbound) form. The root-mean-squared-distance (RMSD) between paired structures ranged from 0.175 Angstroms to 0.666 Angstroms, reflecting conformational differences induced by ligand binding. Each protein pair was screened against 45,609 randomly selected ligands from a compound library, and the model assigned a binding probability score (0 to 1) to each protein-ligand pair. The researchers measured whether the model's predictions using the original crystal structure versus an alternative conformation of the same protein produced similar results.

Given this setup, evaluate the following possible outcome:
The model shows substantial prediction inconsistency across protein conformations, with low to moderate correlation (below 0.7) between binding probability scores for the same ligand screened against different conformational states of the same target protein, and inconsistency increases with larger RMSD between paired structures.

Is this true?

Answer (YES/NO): NO